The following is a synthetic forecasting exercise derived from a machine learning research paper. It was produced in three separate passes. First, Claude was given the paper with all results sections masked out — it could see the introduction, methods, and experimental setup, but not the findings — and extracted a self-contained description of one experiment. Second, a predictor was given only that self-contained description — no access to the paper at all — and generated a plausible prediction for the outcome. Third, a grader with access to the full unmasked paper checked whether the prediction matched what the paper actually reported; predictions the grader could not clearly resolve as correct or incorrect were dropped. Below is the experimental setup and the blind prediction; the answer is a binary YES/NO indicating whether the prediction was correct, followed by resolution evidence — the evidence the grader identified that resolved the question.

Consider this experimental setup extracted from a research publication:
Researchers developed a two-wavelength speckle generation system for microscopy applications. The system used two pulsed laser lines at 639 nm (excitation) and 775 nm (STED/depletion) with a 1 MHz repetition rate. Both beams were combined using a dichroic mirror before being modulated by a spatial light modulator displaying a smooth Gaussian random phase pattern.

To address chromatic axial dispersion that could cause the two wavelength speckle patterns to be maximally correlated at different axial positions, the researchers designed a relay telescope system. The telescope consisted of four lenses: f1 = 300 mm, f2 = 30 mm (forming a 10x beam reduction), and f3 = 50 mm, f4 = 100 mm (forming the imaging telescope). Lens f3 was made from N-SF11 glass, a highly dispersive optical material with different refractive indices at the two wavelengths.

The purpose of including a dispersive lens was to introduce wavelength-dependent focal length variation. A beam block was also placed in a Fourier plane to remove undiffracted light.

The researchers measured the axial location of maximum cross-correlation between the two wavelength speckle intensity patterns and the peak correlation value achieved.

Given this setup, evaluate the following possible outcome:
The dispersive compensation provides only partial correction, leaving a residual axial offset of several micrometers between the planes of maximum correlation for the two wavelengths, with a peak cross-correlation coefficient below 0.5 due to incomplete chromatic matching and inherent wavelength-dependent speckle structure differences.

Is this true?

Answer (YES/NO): NO